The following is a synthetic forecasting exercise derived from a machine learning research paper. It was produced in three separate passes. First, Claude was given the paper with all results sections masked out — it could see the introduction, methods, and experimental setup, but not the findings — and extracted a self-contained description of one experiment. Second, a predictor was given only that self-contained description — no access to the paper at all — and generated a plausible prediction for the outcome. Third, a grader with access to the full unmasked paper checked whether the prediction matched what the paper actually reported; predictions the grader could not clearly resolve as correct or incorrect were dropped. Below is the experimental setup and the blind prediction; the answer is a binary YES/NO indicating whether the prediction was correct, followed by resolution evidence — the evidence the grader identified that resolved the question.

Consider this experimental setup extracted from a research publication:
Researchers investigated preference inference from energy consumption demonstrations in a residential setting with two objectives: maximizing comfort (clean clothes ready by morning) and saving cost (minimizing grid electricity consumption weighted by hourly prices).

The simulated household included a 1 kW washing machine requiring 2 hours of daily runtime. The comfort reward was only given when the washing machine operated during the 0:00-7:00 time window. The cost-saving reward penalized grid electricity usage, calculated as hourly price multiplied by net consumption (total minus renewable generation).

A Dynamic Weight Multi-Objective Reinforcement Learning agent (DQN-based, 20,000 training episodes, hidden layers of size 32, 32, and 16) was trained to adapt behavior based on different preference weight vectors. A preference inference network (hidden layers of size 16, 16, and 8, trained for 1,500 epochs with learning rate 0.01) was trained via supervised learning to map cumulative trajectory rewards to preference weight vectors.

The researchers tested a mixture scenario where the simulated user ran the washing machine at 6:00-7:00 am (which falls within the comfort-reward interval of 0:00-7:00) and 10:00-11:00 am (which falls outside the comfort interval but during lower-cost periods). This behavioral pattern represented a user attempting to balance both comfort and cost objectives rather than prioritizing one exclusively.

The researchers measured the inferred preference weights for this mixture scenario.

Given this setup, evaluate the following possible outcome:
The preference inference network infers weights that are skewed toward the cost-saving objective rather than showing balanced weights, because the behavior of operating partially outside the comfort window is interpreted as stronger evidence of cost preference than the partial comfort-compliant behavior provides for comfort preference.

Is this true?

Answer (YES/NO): NO